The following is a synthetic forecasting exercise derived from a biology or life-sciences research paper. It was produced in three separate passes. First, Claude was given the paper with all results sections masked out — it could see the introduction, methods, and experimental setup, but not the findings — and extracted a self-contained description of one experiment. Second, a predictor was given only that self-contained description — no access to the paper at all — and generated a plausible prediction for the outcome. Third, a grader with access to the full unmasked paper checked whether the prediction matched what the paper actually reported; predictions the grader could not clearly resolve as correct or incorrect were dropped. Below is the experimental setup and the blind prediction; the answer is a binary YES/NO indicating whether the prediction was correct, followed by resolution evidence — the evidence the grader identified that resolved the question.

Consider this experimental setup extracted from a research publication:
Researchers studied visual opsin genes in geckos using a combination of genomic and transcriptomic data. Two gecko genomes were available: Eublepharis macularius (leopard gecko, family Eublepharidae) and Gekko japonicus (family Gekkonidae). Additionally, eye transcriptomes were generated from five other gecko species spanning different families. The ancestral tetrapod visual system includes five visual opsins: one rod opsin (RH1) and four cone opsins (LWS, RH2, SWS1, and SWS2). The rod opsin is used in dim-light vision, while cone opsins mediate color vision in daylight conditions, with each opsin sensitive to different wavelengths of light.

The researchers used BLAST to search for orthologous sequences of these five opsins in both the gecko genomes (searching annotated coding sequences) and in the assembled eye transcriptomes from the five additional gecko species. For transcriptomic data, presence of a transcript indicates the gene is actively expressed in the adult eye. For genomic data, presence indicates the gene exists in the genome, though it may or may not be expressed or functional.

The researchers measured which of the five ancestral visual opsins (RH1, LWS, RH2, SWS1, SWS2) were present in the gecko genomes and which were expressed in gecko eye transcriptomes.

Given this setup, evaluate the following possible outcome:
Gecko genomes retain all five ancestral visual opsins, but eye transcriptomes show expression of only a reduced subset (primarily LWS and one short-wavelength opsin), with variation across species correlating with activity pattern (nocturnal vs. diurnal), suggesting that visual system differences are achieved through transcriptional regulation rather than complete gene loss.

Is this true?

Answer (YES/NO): NO